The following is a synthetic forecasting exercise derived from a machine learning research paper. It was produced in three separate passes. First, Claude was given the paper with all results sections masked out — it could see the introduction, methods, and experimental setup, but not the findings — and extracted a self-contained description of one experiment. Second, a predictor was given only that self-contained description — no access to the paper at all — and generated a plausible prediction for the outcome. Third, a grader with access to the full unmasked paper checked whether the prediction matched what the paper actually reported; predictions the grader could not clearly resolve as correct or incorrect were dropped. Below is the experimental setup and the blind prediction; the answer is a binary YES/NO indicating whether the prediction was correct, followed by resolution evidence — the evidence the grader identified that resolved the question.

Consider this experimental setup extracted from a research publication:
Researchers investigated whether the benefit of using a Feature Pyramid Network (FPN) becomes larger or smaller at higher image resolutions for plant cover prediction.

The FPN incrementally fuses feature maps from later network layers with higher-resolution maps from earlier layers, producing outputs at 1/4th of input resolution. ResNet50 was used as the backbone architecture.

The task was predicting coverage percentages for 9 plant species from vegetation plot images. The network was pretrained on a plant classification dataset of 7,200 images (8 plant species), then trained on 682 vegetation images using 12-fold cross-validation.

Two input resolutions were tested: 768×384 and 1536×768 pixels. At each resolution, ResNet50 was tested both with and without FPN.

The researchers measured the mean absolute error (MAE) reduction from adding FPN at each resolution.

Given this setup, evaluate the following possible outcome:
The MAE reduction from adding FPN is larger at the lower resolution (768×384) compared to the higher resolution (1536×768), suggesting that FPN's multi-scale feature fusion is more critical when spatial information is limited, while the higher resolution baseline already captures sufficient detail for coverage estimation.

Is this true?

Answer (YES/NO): YES